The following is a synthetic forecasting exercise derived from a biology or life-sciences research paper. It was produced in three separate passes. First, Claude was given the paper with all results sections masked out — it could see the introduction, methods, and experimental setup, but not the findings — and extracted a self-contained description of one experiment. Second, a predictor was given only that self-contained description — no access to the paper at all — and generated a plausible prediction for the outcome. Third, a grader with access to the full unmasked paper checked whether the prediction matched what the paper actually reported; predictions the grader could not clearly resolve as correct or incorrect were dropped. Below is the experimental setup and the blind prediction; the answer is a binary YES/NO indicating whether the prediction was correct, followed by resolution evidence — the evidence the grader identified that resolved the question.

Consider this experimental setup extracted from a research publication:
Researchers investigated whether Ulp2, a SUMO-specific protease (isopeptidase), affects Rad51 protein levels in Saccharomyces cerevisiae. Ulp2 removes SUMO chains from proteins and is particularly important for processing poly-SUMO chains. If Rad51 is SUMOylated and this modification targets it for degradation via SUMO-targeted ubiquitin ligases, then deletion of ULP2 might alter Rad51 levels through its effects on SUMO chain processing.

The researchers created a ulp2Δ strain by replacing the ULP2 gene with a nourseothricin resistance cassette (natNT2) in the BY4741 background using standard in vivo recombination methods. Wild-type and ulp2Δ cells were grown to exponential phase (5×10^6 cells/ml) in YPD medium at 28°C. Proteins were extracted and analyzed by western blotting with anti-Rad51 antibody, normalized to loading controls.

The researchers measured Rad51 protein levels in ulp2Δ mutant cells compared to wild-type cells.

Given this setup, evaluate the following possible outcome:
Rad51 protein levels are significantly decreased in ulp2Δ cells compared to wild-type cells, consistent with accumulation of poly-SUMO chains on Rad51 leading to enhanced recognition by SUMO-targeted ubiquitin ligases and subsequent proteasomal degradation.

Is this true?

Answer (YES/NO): NO